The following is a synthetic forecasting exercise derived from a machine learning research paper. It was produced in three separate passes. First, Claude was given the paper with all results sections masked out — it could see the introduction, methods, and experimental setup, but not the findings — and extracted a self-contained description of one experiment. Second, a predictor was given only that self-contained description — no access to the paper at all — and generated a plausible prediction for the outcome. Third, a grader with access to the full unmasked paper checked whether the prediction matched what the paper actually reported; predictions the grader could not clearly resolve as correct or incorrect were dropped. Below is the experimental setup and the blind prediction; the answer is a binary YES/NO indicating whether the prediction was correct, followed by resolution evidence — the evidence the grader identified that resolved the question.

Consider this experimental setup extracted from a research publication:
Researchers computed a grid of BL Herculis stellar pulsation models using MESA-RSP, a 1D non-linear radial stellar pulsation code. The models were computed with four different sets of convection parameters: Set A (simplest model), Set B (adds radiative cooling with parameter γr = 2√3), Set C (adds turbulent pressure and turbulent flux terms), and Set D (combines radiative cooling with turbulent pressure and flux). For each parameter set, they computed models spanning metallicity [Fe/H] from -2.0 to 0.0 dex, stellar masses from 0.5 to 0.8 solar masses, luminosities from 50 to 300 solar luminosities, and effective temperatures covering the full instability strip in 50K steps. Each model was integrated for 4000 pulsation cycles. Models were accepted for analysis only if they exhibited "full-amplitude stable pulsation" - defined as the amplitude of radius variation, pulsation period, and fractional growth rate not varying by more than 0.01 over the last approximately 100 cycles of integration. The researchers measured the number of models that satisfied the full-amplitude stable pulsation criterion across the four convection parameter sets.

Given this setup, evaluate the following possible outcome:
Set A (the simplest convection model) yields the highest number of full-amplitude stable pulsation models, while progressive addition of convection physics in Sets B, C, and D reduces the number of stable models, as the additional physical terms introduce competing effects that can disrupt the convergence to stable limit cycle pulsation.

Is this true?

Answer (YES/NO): NO